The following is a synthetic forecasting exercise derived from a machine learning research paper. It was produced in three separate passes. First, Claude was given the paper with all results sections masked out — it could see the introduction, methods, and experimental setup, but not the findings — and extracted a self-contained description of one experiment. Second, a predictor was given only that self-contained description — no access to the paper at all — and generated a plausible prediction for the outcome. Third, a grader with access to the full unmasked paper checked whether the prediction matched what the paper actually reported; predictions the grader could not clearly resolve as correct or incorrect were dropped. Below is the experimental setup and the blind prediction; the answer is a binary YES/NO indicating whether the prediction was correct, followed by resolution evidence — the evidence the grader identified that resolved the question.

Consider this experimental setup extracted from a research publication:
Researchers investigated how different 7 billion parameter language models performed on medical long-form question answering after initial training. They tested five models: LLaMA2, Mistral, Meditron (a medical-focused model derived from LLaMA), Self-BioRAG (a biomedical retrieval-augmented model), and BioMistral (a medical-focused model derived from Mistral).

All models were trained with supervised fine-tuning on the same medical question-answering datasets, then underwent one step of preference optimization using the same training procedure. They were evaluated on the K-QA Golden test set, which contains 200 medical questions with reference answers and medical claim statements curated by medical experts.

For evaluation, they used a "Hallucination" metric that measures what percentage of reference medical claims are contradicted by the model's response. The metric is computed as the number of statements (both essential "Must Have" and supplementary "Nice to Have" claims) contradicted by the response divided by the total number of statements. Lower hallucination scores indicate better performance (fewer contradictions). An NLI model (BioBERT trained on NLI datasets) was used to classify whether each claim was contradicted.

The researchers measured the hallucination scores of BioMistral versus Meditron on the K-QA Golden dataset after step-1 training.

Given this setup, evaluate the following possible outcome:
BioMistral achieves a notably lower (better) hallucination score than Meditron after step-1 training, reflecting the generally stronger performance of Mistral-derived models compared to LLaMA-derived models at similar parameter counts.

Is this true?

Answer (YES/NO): NO